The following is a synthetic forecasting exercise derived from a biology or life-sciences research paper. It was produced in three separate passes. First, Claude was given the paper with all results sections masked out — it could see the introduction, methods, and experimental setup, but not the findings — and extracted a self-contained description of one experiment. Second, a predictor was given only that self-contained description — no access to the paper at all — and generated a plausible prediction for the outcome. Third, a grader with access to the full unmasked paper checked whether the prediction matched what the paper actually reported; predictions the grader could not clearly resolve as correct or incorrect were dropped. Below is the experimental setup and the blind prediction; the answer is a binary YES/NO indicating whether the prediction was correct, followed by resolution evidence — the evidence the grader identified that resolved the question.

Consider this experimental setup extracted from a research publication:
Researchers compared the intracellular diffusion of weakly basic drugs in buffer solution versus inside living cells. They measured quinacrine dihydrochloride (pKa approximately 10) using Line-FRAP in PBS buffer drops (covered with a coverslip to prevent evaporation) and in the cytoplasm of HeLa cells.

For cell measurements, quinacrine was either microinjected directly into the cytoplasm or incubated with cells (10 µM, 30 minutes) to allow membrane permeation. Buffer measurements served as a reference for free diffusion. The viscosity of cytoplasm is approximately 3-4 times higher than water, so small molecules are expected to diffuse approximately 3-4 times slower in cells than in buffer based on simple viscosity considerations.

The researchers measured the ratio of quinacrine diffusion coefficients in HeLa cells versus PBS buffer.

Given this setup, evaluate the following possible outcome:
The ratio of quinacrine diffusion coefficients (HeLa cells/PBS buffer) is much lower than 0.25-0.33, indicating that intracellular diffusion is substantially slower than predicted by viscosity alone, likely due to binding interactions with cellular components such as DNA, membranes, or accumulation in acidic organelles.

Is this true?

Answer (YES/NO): YES